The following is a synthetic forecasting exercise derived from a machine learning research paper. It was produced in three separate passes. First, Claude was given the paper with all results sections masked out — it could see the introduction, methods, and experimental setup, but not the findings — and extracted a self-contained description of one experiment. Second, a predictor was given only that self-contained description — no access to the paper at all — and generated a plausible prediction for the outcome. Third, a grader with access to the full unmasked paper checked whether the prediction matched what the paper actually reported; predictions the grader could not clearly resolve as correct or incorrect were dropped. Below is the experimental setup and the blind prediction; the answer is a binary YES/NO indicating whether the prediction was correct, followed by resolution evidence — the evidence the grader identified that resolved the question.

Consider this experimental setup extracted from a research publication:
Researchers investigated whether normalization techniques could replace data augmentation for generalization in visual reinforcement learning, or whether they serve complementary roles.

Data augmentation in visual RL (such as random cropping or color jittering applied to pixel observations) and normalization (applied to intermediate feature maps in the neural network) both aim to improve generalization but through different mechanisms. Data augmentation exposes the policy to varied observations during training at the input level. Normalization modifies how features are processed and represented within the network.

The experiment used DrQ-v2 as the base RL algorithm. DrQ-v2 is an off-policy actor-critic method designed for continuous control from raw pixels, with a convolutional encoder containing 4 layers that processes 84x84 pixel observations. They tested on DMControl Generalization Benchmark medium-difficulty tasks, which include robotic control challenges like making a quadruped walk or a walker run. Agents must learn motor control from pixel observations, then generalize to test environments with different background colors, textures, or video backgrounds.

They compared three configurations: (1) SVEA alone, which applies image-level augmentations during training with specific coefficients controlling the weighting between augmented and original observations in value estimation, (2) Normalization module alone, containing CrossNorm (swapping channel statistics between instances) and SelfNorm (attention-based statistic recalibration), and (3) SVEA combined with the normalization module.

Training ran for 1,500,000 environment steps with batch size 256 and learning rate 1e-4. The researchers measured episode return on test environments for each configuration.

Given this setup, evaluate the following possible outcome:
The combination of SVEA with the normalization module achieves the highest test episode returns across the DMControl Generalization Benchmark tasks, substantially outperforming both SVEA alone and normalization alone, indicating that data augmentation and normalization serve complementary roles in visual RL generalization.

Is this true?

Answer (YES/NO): NO